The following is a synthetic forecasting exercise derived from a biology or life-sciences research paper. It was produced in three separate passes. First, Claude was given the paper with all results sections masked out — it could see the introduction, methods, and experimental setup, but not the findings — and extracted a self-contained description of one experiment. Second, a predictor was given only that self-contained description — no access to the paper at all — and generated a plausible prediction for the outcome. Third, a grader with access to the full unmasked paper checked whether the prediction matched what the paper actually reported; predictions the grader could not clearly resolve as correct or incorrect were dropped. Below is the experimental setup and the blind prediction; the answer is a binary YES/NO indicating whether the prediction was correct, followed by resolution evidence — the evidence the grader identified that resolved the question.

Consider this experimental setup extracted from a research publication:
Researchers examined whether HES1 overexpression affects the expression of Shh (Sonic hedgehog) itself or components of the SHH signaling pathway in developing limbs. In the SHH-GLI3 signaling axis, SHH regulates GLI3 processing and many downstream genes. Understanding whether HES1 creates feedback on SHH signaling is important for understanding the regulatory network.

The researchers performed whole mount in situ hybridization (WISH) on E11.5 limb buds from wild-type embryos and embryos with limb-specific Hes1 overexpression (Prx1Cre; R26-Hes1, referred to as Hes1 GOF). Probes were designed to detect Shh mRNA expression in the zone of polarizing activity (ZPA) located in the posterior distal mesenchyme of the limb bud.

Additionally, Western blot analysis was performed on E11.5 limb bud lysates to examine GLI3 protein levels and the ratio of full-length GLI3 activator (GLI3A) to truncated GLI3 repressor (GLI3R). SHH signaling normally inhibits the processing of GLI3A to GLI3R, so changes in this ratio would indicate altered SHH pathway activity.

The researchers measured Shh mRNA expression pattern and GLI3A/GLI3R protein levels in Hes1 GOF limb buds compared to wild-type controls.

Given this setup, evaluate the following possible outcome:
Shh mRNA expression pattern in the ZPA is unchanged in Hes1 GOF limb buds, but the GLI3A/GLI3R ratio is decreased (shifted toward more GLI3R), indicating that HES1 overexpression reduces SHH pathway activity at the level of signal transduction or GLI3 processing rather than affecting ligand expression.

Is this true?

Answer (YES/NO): NO